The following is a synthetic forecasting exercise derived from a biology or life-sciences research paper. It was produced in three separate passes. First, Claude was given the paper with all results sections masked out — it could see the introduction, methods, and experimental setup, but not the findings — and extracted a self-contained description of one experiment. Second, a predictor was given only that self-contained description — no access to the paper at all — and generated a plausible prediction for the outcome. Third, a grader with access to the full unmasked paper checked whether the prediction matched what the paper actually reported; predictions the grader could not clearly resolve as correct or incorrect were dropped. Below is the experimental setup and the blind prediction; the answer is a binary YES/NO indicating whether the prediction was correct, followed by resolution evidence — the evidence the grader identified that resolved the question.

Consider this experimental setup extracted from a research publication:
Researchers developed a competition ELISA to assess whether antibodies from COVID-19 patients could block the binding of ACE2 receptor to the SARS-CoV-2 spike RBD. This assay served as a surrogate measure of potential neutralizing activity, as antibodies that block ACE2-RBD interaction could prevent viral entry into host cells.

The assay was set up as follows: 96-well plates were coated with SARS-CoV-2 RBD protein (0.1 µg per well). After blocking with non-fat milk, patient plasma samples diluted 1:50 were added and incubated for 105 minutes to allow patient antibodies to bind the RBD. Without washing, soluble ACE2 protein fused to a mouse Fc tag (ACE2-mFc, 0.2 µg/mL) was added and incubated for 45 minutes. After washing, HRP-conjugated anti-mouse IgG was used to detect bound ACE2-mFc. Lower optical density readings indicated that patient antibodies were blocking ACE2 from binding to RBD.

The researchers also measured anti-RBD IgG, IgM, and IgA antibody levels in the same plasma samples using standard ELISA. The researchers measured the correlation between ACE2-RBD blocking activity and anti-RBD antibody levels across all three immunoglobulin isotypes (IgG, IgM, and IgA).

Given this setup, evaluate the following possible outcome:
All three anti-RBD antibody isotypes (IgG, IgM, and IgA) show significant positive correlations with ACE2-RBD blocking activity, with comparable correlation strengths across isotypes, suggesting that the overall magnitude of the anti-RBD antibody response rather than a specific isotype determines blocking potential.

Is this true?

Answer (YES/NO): NO